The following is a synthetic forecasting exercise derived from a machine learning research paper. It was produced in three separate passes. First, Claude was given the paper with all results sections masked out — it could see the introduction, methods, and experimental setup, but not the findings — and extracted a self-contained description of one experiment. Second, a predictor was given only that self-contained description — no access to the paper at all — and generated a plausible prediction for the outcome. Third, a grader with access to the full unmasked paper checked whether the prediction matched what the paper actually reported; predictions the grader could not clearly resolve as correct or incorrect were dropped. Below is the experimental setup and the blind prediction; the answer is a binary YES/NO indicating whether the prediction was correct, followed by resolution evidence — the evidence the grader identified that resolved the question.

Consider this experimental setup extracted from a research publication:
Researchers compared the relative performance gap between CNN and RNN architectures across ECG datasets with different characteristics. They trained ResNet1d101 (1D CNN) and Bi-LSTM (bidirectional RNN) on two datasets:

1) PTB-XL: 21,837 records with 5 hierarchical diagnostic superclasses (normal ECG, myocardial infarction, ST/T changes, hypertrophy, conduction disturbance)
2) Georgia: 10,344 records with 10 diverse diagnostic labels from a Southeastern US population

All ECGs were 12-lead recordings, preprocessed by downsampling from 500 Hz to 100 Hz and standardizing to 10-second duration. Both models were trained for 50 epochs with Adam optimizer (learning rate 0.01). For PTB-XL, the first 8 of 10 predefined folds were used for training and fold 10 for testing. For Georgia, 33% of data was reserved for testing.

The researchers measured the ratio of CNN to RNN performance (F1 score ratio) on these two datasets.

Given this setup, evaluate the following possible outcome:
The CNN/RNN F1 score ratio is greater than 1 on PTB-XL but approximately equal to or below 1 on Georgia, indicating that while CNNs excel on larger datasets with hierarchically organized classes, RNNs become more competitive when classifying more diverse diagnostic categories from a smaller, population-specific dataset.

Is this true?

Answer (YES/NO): NO